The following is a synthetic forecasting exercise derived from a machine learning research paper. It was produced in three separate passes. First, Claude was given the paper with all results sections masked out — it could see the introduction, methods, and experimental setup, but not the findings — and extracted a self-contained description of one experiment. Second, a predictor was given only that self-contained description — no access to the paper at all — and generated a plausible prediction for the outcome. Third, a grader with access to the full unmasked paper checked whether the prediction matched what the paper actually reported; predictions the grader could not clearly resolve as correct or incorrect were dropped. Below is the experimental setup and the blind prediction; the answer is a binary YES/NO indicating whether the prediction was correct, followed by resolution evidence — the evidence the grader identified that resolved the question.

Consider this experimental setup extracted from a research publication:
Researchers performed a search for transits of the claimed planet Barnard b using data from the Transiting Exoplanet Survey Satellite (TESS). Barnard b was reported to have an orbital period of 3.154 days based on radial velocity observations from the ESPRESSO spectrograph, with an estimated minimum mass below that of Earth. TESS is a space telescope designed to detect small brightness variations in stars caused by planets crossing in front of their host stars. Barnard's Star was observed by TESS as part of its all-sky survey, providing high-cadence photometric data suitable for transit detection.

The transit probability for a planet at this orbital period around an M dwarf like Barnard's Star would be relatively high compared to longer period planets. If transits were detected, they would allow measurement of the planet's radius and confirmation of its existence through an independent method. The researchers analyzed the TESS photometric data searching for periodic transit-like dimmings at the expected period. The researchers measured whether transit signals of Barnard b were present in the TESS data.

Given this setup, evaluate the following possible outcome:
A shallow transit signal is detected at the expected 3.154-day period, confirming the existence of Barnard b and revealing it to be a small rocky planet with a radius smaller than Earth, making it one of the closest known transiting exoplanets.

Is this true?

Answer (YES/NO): NO